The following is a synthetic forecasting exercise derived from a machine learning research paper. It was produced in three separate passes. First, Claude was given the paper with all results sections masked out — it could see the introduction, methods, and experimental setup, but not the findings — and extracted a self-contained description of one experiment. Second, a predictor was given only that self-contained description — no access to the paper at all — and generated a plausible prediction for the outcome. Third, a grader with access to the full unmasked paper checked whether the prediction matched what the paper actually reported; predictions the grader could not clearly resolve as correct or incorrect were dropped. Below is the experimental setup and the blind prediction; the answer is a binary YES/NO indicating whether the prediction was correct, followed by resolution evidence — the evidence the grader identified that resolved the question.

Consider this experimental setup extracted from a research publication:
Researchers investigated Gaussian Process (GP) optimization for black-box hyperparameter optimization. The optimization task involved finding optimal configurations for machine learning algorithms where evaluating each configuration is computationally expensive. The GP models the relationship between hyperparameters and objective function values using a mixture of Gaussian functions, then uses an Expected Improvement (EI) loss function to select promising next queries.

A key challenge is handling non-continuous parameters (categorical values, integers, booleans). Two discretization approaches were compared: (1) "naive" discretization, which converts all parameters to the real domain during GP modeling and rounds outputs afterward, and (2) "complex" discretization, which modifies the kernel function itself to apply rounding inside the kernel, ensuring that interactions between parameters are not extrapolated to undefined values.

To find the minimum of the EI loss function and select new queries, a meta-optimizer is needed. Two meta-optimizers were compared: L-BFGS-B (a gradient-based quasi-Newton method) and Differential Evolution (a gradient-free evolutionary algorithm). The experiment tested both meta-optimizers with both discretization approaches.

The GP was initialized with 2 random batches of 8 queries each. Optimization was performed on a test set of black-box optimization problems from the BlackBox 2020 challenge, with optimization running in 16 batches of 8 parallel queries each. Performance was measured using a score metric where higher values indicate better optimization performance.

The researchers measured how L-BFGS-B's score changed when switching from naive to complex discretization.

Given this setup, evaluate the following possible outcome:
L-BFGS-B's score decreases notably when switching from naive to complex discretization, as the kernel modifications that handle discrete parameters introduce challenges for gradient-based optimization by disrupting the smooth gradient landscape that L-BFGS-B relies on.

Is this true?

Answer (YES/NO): YES